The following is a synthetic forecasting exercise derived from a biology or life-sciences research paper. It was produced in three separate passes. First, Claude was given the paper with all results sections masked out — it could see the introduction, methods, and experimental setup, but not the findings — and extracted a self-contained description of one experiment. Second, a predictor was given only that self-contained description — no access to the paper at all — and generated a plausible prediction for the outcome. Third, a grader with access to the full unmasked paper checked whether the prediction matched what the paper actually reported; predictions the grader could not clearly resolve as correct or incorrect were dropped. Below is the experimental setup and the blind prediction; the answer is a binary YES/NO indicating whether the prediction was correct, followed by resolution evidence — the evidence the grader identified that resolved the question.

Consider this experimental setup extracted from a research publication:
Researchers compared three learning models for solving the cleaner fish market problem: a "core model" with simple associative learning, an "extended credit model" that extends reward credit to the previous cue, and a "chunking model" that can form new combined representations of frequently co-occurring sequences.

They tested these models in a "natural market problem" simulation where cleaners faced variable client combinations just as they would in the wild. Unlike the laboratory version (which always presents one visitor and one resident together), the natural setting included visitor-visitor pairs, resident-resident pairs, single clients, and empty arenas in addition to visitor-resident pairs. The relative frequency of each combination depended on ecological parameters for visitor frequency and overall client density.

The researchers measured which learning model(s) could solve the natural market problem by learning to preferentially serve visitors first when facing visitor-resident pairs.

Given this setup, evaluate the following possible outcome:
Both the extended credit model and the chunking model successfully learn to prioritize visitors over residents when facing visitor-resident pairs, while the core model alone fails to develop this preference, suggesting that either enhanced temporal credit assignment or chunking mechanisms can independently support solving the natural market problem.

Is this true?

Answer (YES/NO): NO